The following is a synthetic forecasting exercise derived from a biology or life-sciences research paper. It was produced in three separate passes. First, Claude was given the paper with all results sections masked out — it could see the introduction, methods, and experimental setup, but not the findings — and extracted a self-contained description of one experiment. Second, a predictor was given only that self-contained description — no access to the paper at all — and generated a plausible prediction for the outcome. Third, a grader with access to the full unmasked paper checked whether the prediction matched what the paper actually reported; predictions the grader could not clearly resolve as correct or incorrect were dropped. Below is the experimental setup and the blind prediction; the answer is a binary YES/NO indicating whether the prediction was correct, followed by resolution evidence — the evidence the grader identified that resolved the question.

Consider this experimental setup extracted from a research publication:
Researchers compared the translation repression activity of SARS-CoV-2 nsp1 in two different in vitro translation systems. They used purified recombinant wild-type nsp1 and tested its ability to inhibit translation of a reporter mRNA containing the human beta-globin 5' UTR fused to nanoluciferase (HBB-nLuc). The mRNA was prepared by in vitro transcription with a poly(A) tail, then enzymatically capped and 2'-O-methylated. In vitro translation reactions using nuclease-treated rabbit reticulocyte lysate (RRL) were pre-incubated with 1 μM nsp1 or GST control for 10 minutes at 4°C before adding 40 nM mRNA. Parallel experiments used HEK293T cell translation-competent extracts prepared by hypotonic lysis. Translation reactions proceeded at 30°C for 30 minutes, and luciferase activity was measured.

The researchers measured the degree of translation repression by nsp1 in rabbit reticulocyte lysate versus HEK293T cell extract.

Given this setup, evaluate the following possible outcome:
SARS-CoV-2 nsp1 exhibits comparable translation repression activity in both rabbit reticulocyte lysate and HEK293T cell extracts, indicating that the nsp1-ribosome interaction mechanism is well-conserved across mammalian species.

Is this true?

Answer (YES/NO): YES